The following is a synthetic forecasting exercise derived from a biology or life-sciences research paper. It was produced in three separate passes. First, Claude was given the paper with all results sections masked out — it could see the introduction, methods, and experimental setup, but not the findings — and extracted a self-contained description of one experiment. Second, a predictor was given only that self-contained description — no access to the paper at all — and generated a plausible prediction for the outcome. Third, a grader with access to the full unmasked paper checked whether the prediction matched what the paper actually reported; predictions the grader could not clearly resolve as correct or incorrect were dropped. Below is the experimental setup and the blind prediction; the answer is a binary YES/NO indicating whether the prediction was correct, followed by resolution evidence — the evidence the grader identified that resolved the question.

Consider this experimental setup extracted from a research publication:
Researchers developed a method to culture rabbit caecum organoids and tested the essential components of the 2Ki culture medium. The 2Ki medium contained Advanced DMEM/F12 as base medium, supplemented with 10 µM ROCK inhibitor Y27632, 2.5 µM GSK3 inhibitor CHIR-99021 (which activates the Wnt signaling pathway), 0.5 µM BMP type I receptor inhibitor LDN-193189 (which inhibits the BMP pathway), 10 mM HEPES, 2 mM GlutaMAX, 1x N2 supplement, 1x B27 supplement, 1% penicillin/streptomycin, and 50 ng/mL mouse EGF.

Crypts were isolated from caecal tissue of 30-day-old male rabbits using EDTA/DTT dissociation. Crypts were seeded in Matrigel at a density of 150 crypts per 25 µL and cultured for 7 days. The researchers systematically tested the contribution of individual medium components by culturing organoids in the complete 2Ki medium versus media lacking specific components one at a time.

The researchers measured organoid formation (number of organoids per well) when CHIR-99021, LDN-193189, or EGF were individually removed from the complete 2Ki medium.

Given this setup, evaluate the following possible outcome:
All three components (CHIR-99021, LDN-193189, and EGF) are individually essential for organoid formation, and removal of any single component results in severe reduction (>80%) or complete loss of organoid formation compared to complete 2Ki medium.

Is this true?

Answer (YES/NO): NO